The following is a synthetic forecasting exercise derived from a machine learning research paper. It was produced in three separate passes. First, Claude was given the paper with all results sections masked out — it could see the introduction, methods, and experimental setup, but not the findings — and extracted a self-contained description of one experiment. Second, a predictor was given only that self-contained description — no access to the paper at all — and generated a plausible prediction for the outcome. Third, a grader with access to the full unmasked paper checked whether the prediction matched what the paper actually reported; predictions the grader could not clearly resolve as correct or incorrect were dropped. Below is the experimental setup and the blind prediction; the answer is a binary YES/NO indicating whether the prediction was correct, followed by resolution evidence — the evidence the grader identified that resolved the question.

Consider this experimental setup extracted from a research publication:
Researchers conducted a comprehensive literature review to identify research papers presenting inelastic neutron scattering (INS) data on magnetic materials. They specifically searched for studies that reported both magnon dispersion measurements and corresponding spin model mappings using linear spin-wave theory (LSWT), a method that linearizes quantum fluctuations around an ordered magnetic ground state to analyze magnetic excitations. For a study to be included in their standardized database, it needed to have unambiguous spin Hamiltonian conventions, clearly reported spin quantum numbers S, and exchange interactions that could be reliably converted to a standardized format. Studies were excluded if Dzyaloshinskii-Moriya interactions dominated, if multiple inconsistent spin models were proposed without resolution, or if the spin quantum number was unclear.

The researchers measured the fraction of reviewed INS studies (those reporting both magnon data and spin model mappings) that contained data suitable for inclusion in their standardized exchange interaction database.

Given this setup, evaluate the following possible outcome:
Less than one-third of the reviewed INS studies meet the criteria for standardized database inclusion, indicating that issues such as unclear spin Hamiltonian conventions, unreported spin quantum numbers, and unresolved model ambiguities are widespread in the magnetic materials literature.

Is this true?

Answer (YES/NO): NO